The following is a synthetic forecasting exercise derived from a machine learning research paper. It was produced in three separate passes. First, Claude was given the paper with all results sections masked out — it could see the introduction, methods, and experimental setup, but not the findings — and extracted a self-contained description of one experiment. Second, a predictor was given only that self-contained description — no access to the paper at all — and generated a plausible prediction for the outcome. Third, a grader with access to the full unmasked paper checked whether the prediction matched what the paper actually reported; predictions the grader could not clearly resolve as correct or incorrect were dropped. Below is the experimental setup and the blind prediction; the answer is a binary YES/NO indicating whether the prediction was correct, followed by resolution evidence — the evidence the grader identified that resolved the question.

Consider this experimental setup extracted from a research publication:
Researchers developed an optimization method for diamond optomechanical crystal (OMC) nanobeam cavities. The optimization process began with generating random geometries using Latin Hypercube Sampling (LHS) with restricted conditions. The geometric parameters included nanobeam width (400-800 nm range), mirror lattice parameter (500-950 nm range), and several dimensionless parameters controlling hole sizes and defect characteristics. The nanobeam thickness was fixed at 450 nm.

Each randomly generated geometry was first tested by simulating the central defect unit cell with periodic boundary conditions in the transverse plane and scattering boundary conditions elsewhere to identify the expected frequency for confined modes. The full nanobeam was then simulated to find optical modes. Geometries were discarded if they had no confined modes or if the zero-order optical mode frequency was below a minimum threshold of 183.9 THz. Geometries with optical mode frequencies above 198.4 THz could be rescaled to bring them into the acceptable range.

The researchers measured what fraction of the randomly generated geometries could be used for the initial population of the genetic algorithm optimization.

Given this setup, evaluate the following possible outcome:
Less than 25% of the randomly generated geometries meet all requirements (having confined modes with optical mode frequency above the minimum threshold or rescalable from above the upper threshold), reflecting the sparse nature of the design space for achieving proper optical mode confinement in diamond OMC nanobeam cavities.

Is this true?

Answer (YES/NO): NO